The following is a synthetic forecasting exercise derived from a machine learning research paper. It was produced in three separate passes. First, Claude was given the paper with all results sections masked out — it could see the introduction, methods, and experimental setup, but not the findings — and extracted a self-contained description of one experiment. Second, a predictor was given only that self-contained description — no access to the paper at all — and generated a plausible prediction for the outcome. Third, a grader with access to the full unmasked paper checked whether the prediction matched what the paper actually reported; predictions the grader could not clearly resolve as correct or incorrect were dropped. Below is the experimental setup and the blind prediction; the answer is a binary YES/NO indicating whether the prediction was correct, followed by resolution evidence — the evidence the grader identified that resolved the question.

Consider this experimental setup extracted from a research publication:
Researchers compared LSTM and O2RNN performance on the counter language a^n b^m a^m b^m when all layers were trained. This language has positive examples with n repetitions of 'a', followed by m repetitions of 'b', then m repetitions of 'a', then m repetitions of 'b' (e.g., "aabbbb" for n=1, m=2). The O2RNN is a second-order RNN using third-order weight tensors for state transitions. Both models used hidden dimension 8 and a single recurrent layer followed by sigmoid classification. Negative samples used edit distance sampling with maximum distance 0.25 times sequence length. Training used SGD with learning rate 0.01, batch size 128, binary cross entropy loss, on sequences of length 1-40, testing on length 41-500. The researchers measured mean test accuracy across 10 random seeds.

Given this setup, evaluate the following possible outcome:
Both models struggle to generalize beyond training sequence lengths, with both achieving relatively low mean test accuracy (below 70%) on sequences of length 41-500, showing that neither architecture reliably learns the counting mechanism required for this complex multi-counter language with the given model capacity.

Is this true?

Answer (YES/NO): NO